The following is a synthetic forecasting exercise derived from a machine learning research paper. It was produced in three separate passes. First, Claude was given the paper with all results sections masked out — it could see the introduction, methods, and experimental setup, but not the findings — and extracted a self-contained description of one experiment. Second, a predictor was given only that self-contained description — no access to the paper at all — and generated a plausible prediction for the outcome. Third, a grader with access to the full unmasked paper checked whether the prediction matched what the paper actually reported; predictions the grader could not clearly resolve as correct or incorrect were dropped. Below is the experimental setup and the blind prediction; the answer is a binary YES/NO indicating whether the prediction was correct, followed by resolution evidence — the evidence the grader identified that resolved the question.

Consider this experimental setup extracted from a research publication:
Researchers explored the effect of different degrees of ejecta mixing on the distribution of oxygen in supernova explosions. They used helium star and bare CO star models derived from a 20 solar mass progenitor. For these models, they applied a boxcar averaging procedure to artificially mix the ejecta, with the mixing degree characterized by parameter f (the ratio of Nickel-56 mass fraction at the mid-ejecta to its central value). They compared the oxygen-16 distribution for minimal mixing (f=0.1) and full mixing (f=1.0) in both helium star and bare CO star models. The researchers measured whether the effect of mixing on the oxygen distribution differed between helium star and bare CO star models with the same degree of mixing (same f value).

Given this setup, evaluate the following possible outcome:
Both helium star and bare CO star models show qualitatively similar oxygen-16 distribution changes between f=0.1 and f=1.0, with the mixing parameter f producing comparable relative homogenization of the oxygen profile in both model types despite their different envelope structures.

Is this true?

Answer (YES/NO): NO